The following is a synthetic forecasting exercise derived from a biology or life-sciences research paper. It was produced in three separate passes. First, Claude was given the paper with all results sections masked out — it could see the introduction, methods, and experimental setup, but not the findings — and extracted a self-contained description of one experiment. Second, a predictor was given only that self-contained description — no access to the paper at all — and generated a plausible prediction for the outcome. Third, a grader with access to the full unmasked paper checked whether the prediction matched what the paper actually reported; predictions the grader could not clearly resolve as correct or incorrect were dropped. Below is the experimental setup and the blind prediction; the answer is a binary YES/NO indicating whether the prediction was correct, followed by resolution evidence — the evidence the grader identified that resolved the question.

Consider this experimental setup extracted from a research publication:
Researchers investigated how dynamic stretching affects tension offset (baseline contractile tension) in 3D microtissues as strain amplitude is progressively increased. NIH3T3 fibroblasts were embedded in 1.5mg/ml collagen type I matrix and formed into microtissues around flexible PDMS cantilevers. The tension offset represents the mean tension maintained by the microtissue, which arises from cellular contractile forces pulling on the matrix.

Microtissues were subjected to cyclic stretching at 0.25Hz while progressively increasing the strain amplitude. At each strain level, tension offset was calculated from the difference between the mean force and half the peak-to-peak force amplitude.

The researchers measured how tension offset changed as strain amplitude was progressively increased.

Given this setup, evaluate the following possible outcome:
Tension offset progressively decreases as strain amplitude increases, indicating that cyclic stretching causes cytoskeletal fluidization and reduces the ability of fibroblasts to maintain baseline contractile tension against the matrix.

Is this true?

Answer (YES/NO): NO